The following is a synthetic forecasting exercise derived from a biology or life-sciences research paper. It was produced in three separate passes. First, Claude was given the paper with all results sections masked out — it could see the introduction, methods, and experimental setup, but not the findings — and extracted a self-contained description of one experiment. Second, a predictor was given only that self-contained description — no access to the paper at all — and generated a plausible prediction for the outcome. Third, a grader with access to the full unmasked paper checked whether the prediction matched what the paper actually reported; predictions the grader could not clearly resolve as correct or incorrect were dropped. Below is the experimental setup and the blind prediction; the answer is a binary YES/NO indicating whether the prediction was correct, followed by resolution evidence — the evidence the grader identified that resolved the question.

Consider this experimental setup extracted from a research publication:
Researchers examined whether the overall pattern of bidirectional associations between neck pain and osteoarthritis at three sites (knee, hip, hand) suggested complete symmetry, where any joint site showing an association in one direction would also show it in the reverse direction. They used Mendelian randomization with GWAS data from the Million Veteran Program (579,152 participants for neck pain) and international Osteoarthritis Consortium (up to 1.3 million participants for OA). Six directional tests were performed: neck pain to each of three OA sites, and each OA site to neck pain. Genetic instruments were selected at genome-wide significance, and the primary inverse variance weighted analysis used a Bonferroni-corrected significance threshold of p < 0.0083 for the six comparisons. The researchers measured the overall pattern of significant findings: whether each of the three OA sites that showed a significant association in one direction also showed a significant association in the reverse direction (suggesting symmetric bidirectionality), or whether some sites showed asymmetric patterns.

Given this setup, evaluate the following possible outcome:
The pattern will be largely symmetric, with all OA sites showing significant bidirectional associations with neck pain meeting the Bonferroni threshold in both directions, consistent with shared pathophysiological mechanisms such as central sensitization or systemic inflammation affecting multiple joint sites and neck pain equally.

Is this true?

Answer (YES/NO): NO